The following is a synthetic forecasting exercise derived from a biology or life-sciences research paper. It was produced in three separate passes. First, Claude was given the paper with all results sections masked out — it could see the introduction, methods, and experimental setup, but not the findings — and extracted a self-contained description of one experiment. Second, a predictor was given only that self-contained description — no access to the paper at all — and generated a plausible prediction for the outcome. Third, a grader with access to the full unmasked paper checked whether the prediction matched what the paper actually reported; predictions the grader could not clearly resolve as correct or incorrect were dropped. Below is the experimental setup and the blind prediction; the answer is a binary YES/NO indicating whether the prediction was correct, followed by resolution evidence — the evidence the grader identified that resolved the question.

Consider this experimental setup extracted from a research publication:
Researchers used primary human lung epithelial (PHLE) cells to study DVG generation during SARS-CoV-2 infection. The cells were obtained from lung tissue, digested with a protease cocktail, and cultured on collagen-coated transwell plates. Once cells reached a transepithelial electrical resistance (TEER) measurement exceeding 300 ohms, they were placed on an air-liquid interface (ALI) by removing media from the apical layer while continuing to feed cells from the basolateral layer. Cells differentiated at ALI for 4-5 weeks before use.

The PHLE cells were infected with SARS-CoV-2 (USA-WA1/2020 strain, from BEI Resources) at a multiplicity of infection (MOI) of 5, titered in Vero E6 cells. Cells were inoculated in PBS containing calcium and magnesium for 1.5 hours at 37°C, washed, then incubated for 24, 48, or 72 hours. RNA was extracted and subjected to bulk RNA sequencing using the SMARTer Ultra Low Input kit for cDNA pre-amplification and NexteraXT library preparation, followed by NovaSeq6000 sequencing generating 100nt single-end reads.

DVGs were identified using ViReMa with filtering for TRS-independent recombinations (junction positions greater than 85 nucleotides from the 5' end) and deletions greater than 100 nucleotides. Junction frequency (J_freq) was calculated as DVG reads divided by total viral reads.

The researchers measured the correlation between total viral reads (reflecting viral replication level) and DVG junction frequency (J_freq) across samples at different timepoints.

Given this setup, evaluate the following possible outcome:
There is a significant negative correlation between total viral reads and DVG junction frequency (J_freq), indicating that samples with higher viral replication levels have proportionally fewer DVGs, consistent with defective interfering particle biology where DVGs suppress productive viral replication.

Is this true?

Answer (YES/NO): NO